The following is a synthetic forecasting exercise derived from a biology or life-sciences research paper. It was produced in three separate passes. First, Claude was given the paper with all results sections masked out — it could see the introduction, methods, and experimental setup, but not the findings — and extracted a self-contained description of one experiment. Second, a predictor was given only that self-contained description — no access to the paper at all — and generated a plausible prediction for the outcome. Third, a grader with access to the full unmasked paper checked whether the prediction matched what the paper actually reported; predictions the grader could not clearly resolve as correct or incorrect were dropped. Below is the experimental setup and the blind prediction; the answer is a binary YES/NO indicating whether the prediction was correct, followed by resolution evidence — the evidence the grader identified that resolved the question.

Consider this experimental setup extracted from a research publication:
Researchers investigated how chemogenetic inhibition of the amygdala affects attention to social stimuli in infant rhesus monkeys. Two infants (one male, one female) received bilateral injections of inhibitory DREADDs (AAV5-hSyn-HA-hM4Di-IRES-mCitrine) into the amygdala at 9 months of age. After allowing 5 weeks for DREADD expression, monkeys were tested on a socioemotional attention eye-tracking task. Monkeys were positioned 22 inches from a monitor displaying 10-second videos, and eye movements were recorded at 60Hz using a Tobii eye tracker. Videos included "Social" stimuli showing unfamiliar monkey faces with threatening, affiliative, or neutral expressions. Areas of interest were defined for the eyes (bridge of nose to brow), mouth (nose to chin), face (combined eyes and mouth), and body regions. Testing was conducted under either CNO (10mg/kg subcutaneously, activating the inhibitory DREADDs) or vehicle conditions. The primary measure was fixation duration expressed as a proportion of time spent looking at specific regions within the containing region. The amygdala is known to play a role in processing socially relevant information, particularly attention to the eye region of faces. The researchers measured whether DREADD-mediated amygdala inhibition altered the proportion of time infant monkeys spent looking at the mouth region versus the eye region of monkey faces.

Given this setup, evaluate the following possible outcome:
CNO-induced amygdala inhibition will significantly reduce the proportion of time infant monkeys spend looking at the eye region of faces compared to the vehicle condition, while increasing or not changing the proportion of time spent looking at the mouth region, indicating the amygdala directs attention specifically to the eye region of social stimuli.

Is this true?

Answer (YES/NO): NO